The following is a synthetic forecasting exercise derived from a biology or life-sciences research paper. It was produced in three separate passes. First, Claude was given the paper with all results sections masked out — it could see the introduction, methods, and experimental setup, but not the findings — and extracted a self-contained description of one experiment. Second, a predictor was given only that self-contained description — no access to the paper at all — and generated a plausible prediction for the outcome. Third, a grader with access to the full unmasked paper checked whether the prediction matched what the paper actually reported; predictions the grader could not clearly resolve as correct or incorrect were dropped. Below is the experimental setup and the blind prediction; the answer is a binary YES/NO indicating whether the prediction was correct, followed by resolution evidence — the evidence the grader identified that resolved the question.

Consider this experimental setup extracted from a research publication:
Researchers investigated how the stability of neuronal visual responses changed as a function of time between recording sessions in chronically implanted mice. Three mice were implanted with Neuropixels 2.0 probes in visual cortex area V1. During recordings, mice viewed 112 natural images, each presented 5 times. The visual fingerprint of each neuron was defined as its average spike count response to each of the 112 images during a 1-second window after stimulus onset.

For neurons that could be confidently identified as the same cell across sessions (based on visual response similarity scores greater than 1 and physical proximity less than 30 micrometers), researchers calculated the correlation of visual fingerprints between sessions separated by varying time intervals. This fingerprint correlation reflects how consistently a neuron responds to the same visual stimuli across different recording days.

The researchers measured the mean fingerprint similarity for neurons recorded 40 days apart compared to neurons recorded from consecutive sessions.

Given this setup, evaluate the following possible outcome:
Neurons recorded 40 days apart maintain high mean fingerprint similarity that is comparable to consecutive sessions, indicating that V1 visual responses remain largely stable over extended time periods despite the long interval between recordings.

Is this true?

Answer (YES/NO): NO